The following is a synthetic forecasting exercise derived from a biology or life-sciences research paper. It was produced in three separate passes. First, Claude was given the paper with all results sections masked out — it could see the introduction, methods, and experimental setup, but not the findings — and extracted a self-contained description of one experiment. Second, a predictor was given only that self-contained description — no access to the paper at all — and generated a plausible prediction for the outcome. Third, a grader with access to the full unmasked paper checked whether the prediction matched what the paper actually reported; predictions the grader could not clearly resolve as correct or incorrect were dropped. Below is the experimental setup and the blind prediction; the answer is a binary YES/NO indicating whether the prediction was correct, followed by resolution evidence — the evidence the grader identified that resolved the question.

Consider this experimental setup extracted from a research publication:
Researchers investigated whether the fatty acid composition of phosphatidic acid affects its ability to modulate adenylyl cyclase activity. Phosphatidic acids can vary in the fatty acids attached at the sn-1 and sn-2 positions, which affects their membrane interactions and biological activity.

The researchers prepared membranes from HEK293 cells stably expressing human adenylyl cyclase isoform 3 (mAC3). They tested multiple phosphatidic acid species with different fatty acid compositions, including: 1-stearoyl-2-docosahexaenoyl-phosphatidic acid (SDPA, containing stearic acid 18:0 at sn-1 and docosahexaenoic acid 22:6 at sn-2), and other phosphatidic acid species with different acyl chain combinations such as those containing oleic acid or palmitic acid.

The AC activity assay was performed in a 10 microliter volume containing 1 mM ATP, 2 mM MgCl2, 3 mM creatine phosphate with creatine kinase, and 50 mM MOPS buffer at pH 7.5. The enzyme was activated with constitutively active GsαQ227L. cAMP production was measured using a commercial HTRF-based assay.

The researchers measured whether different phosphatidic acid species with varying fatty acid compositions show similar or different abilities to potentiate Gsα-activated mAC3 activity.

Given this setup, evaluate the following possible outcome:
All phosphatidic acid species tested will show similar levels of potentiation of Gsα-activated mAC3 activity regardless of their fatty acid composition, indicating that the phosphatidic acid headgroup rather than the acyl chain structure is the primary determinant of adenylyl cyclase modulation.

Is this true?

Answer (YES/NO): NO